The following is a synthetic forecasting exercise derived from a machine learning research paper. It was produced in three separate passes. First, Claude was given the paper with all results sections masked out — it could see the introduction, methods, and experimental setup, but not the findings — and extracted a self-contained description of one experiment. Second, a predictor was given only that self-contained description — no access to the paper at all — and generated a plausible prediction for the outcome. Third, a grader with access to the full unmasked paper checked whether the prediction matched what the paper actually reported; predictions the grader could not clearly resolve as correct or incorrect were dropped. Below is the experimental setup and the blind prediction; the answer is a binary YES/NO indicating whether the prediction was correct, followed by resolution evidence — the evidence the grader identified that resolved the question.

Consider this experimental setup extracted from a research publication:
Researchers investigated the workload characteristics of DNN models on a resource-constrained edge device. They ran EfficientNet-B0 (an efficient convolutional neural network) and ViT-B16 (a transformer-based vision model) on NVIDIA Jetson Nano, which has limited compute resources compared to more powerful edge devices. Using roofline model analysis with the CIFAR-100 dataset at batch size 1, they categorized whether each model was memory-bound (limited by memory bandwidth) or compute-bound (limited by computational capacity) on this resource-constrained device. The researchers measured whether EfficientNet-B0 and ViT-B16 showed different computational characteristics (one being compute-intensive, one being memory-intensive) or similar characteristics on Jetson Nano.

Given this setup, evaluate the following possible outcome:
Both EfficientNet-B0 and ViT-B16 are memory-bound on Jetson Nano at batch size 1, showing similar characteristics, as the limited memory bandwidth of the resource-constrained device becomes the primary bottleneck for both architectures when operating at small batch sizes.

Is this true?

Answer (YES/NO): NO